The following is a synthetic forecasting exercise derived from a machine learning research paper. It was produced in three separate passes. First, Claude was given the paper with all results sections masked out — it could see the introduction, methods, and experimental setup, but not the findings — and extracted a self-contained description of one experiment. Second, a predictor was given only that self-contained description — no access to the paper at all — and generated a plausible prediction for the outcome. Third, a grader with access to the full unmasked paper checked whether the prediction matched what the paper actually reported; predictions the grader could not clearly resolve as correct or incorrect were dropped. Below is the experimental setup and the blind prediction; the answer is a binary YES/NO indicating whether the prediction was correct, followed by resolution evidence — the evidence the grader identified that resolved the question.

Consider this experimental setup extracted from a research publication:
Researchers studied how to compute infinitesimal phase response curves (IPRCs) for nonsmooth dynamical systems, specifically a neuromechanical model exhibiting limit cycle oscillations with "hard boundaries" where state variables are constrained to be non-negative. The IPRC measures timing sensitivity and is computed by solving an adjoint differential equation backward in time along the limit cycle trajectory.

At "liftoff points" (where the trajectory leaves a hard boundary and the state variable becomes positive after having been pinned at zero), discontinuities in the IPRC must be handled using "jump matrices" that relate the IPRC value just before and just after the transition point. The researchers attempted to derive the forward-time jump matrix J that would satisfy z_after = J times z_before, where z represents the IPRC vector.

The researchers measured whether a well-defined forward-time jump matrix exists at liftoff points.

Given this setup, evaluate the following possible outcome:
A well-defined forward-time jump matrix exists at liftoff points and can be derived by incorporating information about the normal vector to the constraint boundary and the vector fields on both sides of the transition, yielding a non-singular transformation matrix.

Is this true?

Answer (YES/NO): NO